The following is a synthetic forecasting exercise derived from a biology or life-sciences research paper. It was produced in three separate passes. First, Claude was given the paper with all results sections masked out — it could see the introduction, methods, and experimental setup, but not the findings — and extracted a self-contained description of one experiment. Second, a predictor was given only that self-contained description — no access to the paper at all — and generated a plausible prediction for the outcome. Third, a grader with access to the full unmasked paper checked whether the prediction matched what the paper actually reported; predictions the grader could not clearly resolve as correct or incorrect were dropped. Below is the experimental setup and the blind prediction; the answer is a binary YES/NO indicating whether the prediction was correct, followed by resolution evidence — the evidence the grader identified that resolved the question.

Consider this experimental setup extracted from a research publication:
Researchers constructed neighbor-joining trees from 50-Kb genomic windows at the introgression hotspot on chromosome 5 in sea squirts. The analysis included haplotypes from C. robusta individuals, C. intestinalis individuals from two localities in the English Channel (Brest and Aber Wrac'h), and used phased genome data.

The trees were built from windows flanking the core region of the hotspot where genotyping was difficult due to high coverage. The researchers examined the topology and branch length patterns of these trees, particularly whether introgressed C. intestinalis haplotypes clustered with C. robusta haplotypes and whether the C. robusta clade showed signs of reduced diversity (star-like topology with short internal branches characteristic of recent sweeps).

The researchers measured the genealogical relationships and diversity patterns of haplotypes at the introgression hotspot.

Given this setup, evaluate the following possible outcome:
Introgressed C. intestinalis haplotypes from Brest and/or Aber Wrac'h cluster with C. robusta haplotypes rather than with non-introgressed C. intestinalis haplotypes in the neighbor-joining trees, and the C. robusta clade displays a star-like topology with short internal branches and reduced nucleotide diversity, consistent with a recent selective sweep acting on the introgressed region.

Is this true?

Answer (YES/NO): YES